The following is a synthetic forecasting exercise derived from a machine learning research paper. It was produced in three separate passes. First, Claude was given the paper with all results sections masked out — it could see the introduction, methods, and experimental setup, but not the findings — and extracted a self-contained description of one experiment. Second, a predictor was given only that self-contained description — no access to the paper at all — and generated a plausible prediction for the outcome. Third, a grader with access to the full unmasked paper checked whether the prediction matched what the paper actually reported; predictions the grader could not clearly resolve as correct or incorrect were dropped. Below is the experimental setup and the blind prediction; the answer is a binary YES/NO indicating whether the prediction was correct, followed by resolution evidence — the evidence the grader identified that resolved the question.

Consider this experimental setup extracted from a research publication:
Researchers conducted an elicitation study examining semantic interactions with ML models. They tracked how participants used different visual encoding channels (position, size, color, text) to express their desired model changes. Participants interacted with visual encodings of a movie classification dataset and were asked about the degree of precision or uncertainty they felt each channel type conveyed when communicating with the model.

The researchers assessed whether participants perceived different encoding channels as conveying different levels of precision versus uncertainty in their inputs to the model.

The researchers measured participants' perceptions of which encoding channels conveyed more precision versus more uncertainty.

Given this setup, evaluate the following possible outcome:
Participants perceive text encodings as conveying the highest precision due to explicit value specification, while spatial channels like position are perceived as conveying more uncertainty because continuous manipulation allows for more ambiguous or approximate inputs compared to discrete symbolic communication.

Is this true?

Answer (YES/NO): NO